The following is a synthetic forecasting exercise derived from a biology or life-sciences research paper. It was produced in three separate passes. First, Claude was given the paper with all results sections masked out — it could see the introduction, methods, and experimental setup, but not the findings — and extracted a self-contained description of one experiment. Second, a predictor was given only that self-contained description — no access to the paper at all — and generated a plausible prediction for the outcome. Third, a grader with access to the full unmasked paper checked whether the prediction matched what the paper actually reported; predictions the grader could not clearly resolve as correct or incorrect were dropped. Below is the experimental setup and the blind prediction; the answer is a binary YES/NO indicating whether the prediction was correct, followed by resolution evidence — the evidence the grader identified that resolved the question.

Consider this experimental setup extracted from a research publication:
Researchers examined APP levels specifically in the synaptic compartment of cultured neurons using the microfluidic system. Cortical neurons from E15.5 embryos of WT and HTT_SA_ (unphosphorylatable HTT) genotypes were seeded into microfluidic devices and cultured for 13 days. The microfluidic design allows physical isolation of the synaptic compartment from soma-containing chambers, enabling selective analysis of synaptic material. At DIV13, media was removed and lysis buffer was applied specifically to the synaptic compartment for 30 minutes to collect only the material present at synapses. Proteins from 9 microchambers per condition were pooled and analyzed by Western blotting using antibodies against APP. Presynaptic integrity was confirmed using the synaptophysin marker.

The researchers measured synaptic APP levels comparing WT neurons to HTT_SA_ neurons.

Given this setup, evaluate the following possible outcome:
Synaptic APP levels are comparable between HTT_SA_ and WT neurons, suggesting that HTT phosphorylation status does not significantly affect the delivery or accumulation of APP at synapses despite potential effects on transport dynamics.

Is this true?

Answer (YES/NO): NO